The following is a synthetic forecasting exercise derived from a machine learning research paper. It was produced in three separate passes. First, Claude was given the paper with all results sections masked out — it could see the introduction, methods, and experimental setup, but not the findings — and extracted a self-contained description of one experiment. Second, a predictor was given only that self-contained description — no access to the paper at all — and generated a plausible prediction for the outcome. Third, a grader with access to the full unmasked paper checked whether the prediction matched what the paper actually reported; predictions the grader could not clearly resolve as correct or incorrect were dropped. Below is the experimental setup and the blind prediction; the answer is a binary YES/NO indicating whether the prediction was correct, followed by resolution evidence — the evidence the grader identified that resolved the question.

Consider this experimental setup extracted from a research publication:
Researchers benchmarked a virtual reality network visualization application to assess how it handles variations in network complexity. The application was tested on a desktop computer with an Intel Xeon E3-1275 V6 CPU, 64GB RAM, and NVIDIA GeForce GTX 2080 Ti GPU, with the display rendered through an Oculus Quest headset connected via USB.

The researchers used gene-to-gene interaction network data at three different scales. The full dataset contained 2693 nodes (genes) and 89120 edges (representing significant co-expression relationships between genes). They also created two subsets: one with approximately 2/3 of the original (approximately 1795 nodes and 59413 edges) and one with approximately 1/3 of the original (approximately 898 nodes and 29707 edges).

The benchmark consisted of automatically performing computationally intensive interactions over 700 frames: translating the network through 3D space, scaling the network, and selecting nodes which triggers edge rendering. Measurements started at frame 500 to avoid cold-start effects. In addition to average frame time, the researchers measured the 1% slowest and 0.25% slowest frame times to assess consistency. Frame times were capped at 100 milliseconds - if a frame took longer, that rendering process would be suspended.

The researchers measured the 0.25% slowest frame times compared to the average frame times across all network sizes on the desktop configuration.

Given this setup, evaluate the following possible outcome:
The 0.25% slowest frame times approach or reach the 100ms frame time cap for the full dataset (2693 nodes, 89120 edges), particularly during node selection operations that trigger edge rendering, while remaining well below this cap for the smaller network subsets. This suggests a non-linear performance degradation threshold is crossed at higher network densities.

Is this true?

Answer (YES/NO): NO